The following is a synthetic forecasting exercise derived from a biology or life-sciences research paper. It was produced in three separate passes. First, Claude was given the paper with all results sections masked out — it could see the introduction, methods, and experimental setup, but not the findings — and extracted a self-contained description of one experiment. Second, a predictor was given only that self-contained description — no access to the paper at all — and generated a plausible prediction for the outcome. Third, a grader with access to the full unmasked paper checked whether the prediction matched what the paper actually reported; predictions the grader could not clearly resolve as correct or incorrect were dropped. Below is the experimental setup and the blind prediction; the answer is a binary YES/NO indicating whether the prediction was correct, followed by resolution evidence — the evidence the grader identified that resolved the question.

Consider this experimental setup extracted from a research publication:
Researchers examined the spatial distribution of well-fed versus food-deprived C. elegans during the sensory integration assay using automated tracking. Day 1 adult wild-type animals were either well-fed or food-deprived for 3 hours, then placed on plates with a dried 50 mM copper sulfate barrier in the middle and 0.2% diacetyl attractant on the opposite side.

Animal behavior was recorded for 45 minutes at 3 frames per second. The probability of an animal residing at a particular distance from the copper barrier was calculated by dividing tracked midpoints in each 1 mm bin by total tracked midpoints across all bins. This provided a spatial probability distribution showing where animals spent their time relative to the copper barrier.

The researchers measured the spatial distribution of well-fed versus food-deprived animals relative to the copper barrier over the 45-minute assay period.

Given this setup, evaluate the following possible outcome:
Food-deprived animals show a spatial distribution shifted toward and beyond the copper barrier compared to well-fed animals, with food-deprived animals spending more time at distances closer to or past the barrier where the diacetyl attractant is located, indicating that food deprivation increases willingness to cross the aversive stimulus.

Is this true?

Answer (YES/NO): YES